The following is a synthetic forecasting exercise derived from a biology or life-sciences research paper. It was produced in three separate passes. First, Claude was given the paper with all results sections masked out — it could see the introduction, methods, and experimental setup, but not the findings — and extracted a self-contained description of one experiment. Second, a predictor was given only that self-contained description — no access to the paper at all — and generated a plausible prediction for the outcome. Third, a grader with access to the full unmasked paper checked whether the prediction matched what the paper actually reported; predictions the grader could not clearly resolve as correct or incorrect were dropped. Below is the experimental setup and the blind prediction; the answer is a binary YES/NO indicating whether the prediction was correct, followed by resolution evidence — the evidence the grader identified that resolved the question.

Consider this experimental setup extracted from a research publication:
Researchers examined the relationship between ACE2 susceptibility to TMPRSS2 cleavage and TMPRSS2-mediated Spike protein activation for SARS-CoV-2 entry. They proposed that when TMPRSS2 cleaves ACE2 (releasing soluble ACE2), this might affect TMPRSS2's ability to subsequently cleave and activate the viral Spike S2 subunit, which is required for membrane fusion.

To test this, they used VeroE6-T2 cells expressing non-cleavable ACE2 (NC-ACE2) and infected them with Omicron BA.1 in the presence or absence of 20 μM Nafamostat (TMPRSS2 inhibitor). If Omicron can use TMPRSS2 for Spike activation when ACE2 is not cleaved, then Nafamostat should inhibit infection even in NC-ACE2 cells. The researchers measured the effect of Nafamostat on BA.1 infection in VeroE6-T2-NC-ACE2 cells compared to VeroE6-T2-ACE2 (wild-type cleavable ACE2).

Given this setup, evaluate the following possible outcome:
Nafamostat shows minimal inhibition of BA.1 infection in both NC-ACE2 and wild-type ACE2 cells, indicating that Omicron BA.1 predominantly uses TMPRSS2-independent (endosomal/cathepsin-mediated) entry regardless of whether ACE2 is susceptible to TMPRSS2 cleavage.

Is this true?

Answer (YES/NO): NO